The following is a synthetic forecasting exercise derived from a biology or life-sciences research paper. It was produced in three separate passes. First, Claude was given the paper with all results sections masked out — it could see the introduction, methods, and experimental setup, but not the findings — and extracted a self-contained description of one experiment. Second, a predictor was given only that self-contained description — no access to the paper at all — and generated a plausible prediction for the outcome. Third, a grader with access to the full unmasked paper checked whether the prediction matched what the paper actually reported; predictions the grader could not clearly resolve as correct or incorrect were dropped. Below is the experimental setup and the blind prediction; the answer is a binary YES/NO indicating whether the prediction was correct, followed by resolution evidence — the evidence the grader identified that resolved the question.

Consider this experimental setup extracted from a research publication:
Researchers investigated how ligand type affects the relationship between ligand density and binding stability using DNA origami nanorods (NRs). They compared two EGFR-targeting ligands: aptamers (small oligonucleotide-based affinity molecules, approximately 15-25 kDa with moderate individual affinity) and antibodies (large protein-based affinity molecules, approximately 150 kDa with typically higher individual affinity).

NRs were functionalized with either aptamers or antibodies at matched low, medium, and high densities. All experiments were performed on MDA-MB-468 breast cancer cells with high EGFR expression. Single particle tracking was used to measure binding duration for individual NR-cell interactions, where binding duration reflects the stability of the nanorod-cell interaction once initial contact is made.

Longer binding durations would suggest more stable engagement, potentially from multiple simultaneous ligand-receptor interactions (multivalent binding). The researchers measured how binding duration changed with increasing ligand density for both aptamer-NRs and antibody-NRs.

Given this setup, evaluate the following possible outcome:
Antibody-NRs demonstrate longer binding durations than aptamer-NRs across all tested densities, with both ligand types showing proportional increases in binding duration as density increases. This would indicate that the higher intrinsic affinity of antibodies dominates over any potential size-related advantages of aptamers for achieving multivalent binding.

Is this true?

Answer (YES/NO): NO